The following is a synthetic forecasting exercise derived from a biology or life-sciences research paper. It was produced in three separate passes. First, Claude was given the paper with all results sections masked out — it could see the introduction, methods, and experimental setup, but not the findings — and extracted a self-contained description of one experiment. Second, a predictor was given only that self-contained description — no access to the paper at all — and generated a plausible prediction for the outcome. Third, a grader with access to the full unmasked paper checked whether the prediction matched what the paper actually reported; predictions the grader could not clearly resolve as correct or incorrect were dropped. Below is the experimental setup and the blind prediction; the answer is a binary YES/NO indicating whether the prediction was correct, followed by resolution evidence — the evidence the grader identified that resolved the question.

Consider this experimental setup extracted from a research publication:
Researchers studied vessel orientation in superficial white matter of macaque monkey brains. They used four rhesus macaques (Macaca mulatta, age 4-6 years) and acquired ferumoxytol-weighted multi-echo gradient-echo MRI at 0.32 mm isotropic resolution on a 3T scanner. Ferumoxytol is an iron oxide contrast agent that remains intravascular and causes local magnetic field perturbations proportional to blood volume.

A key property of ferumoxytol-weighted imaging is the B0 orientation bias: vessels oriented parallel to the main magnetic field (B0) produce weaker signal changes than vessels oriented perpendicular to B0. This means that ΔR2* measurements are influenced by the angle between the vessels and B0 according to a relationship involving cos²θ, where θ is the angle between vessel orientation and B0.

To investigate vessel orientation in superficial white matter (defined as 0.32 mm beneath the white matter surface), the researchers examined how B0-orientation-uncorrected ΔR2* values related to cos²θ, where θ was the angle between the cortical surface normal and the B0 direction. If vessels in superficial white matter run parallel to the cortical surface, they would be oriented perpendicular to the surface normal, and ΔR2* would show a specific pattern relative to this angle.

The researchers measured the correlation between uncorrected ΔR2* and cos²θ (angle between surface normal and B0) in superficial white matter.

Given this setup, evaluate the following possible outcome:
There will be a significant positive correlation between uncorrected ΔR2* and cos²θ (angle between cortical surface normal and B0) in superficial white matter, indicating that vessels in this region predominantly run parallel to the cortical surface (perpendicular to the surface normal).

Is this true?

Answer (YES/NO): YES